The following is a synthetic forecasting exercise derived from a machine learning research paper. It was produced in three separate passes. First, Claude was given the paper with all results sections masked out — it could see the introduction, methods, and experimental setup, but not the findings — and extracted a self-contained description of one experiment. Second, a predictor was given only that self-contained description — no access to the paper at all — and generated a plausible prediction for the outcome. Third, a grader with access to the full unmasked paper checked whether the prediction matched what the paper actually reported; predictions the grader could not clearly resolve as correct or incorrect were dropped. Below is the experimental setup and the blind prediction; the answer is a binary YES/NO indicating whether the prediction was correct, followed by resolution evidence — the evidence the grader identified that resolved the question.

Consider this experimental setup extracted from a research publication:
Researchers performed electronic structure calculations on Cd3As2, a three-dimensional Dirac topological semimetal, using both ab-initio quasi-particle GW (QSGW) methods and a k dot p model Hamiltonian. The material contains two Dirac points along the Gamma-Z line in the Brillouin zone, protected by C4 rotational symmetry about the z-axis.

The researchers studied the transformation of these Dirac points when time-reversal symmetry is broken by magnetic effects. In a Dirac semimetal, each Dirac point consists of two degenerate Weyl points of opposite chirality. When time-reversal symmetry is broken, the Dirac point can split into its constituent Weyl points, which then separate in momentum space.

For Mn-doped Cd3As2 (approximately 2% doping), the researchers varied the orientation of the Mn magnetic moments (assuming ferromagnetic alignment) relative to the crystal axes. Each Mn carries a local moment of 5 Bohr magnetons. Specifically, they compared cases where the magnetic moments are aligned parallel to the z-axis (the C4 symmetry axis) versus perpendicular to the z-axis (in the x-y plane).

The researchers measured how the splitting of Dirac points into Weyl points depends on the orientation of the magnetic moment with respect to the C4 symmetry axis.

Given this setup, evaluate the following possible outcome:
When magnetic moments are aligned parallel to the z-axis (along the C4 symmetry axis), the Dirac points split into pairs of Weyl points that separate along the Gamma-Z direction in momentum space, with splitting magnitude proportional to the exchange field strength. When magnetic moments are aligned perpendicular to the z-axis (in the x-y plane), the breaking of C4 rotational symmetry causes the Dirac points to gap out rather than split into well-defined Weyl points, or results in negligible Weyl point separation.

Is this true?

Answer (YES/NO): NO